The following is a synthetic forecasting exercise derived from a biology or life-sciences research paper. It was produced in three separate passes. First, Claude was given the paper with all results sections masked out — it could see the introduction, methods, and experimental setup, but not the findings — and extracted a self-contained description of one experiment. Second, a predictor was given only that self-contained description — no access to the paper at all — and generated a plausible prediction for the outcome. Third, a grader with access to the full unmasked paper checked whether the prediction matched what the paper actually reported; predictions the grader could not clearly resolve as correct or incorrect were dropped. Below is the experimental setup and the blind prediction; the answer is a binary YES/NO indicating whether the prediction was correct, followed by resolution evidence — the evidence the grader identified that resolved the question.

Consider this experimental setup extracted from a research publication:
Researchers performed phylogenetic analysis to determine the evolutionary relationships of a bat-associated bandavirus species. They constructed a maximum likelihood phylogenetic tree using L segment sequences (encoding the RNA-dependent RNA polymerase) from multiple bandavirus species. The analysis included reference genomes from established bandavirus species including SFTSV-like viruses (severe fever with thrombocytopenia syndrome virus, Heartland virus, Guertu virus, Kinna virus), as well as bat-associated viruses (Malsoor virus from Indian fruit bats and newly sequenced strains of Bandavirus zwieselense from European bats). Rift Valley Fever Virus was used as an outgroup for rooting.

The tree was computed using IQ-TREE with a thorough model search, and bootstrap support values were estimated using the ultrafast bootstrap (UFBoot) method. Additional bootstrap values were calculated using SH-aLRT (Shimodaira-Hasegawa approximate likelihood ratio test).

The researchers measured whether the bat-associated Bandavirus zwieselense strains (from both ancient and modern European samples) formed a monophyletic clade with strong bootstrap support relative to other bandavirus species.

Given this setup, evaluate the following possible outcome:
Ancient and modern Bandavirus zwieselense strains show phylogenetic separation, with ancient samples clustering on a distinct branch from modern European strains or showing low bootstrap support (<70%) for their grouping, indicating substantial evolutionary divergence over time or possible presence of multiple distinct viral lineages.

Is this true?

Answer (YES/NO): NO